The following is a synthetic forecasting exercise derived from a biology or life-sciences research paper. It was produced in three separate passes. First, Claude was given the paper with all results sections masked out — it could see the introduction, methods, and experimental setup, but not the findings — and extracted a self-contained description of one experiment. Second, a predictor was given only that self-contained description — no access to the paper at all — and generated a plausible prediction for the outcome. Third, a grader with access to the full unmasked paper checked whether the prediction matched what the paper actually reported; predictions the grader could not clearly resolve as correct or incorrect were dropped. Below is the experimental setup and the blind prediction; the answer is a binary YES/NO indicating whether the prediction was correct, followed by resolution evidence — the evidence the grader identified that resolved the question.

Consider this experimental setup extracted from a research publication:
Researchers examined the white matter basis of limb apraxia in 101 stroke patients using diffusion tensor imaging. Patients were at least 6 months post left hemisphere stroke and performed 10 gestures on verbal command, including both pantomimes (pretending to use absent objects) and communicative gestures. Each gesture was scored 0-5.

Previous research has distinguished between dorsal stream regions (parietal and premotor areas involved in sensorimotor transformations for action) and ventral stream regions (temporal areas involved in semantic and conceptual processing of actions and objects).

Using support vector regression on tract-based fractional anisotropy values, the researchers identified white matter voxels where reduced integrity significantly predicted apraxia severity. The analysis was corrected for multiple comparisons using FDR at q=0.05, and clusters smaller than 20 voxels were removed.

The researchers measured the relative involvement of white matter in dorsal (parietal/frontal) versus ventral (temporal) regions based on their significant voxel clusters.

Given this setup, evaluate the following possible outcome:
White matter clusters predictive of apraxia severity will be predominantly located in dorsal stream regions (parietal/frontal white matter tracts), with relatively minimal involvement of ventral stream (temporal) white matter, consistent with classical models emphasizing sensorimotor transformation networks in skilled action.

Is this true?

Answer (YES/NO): NO